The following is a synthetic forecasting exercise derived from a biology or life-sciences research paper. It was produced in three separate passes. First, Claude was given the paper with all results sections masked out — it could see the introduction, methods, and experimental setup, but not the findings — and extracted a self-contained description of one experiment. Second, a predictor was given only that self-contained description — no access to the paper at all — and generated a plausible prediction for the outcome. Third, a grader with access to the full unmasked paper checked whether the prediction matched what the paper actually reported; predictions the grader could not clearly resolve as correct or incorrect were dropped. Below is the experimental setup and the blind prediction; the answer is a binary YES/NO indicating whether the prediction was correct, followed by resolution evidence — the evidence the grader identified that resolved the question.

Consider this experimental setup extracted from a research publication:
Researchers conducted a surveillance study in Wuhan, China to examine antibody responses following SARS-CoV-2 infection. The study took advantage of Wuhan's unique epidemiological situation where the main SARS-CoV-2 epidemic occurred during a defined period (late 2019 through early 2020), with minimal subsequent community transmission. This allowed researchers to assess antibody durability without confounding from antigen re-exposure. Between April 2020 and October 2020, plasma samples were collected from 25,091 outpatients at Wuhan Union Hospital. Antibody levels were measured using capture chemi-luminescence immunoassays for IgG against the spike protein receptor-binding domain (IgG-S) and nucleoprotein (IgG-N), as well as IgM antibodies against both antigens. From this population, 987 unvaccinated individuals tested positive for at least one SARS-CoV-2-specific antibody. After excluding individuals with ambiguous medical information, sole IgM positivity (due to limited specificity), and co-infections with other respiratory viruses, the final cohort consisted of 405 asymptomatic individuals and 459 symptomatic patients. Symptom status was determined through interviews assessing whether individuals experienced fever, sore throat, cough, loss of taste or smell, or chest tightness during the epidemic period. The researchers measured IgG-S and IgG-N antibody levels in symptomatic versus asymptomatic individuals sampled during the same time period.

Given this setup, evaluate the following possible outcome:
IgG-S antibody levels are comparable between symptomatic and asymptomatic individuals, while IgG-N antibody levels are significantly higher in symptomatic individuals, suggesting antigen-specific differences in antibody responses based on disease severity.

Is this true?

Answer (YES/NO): NO